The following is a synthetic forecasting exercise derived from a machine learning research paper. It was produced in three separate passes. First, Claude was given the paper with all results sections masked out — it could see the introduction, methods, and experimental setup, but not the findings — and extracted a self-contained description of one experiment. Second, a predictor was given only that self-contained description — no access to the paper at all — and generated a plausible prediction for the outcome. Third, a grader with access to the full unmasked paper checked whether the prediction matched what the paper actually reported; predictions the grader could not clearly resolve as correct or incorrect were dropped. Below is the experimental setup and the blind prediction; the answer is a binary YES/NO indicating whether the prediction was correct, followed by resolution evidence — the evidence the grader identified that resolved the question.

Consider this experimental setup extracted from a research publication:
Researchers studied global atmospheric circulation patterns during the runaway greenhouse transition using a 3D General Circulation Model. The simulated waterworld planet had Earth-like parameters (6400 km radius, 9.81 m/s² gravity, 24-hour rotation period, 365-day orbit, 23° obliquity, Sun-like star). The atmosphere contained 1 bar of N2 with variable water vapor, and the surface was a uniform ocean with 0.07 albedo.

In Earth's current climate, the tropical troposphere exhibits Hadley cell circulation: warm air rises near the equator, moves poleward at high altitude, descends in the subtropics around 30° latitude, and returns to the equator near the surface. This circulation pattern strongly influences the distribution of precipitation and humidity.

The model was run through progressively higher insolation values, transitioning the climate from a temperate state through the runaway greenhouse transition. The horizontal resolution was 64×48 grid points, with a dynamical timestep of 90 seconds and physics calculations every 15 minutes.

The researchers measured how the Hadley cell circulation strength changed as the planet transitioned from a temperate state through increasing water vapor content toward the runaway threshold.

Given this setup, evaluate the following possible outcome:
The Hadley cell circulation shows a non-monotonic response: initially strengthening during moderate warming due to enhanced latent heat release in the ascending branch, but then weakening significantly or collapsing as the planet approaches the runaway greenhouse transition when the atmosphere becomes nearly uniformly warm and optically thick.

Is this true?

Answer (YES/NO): NO